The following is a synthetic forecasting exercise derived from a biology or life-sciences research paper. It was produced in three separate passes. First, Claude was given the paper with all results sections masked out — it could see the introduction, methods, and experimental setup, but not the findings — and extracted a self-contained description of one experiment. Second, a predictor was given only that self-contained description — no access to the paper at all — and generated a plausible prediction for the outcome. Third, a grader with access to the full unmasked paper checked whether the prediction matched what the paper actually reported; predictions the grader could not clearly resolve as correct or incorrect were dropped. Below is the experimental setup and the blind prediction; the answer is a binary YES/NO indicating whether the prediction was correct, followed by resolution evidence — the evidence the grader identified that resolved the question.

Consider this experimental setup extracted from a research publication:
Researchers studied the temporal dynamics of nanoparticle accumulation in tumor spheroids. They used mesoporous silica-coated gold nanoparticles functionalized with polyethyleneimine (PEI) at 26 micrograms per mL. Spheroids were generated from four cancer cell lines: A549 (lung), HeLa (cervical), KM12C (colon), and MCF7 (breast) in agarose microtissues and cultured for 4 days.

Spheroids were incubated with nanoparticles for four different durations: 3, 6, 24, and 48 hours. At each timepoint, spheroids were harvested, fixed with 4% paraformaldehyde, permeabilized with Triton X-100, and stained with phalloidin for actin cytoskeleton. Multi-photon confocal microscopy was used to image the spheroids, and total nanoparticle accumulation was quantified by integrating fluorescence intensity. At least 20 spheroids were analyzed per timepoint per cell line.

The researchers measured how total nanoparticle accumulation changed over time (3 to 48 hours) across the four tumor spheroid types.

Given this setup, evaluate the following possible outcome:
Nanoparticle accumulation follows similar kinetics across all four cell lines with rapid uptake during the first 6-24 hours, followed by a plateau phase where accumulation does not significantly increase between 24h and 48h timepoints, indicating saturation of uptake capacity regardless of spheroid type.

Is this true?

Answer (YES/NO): NO